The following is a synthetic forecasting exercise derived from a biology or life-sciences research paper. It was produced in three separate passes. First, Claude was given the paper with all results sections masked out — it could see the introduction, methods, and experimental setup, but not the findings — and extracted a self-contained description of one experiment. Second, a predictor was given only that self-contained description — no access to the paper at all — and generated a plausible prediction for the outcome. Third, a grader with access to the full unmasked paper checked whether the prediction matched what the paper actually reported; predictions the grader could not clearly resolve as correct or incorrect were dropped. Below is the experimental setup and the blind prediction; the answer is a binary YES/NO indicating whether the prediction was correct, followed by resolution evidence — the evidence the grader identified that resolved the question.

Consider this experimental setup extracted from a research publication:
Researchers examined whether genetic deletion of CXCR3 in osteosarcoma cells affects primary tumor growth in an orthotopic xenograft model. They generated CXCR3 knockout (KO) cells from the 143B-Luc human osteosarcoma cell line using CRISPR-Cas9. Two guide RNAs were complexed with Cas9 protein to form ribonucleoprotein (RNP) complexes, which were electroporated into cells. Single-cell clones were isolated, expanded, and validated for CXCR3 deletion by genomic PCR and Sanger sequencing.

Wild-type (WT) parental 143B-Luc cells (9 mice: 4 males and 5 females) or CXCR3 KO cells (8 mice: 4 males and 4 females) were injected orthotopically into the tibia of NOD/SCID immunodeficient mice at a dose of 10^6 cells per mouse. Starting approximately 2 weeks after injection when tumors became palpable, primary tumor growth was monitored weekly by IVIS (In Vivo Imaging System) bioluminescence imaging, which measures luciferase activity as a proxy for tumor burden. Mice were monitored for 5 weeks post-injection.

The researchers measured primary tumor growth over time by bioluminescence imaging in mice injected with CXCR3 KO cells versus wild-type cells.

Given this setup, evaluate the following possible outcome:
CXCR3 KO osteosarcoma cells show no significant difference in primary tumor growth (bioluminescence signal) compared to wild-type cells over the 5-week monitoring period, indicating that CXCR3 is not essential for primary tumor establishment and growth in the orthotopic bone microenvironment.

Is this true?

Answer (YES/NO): NO